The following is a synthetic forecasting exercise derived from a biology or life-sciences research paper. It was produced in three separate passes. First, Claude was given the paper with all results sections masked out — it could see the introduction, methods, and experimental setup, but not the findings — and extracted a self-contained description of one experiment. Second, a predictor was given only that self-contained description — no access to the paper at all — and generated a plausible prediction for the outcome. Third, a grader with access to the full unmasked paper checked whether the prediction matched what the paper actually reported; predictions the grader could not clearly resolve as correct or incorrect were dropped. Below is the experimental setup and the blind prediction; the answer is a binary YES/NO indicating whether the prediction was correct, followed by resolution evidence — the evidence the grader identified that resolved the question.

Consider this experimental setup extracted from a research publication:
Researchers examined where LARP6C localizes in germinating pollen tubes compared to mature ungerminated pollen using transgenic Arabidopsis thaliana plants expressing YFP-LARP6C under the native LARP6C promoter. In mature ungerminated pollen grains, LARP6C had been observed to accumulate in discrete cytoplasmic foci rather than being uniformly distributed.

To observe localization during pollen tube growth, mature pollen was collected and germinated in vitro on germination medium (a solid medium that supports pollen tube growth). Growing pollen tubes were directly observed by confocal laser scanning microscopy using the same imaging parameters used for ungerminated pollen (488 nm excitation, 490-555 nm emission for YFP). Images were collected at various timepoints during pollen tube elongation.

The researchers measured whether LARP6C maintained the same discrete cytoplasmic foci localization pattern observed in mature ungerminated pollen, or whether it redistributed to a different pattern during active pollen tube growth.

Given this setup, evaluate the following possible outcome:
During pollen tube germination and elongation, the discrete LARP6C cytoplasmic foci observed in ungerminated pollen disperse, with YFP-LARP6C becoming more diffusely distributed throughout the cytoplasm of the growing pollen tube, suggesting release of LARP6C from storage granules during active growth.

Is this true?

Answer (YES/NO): YES